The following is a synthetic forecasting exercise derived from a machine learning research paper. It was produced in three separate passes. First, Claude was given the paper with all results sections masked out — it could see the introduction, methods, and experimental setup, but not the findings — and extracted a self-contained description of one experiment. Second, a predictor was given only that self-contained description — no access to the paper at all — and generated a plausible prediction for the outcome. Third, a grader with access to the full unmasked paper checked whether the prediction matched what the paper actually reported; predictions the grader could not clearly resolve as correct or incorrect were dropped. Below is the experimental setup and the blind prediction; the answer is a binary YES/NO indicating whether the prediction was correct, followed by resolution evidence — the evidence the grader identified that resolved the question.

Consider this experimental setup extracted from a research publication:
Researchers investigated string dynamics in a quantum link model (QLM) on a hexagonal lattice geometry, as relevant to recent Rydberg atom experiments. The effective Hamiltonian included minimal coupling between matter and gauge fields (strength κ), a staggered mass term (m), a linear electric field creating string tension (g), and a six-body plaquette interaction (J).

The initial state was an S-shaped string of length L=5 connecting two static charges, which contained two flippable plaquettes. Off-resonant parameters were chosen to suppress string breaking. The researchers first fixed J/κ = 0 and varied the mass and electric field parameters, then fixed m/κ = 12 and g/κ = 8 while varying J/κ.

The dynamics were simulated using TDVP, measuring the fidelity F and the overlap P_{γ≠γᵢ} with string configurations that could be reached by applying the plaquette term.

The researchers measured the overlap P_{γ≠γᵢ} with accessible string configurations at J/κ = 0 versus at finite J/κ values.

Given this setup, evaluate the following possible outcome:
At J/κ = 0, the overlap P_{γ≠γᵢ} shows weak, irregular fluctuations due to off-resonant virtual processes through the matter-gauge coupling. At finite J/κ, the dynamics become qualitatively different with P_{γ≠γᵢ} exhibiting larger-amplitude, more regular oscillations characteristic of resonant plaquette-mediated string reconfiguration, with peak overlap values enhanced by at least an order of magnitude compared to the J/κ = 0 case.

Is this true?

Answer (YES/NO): NO